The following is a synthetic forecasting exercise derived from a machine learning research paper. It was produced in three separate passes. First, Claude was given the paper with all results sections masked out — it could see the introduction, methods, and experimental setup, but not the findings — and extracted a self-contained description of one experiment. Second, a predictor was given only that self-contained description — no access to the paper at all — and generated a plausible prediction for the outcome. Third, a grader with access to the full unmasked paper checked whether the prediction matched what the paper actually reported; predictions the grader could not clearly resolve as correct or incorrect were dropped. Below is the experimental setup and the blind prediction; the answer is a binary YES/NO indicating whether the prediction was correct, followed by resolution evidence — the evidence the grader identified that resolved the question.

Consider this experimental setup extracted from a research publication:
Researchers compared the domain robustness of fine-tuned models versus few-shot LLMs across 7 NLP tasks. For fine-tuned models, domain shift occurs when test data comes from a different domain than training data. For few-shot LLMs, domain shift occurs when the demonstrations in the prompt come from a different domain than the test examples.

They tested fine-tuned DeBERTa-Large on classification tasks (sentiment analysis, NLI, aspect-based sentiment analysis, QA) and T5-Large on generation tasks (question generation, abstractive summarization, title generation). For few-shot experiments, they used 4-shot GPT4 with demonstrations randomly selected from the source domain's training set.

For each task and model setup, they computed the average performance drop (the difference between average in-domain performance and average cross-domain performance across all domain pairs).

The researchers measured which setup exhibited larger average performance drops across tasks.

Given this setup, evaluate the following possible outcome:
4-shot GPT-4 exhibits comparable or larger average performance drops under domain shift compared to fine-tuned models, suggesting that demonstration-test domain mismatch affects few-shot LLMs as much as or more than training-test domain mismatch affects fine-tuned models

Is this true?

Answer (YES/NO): NO